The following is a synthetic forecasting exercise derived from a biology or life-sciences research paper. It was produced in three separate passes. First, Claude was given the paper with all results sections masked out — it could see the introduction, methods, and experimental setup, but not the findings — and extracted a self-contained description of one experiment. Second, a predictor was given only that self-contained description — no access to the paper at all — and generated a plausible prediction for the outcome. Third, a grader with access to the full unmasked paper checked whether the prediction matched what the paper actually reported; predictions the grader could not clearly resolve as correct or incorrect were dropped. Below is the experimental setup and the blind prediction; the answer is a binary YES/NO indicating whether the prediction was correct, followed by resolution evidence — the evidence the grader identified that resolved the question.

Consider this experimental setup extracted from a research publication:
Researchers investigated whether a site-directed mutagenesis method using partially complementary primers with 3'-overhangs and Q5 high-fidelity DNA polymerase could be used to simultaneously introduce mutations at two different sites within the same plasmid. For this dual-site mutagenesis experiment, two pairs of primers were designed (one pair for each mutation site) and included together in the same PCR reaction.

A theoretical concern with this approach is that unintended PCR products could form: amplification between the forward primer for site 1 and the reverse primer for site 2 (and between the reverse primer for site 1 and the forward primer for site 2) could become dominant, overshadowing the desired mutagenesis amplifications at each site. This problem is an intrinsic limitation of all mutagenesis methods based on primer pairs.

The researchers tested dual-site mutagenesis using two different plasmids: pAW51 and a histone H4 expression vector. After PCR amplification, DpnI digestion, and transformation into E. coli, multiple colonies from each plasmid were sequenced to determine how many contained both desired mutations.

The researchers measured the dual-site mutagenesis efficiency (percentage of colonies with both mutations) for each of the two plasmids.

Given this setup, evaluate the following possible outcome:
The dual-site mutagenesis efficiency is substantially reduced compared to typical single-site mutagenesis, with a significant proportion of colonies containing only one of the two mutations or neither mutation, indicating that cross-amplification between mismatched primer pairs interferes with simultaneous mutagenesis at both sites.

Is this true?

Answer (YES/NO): YES